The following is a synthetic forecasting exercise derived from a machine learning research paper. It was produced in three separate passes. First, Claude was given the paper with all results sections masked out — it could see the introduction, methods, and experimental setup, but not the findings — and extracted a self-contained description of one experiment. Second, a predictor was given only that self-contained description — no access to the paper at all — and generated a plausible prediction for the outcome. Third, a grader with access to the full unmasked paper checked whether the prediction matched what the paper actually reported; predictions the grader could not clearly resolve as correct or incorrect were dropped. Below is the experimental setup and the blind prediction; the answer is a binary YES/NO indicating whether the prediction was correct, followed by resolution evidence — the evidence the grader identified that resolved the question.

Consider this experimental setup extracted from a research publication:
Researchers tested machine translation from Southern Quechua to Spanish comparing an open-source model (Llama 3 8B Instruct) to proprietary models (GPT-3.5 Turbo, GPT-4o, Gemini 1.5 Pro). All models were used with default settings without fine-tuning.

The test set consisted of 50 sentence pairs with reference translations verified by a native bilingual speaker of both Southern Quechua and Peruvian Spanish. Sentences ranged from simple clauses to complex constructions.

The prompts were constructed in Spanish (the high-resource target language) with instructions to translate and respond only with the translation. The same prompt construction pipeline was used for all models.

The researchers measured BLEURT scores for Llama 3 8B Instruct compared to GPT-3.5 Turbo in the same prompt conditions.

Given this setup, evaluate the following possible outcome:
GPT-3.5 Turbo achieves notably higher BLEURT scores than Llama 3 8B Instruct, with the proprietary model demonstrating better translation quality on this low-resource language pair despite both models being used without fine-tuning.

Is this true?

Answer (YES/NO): NO